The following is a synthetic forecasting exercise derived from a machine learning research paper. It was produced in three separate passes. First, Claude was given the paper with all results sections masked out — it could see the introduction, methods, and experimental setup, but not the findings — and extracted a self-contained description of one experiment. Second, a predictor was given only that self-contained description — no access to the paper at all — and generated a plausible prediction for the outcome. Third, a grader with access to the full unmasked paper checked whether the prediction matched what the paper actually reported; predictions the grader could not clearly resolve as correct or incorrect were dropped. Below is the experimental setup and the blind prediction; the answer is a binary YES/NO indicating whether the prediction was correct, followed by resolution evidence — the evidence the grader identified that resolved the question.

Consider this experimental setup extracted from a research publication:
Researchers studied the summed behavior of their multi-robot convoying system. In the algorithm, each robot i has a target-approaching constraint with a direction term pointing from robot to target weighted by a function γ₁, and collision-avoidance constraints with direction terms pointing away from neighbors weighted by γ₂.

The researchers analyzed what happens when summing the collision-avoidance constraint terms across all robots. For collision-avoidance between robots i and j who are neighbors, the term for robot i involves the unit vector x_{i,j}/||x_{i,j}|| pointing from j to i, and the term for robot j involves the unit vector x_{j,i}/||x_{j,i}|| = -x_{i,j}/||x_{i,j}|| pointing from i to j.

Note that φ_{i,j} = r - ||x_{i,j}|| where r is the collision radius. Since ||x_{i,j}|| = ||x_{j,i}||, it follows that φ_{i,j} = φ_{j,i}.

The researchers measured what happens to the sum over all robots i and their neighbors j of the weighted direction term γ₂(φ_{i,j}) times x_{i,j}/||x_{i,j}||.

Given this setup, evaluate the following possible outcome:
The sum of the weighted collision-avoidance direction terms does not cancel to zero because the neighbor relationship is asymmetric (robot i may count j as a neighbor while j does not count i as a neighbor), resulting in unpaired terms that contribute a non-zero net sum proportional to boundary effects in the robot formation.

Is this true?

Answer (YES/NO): NO